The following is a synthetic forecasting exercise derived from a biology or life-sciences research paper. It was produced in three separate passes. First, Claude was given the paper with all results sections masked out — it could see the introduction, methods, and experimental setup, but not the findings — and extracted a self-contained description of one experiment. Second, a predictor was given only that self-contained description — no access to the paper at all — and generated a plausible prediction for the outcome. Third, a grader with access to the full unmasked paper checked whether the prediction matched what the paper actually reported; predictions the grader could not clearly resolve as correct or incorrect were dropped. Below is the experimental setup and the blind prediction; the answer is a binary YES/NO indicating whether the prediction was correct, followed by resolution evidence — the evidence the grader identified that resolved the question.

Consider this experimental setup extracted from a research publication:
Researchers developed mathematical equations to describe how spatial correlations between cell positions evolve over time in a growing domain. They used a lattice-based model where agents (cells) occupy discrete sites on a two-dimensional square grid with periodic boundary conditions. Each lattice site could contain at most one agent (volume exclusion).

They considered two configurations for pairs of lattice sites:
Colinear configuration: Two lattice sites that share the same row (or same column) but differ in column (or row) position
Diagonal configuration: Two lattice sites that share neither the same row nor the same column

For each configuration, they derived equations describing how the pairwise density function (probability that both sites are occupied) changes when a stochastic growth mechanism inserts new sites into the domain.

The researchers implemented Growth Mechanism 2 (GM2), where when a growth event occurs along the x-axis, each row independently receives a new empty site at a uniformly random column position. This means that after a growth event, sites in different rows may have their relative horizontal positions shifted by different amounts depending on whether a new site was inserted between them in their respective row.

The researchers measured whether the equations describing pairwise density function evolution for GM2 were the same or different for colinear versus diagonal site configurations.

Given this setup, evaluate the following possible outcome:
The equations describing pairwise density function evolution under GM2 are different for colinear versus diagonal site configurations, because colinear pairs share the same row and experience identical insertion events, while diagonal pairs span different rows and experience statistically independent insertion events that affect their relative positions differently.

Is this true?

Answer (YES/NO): NO